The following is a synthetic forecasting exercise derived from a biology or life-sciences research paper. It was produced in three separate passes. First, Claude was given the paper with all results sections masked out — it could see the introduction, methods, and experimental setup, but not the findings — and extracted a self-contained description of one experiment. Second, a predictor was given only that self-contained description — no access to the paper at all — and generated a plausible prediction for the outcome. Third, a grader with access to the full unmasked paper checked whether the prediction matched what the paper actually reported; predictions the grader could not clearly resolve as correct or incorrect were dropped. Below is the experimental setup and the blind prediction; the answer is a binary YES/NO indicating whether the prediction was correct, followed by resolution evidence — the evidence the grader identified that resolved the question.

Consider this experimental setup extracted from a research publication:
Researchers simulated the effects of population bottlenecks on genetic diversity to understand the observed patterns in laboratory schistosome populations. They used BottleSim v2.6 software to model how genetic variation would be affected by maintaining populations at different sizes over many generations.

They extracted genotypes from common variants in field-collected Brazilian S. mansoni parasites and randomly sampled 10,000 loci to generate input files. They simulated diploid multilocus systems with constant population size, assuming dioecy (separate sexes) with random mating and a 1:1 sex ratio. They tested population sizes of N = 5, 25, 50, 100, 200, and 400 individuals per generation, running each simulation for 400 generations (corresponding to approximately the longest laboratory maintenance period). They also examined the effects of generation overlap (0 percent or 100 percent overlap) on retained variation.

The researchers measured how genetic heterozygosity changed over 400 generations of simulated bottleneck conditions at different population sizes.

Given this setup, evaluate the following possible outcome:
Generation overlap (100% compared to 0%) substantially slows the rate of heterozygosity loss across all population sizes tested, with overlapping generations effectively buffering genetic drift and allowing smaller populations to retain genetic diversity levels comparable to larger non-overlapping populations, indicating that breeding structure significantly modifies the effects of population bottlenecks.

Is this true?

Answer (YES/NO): NO